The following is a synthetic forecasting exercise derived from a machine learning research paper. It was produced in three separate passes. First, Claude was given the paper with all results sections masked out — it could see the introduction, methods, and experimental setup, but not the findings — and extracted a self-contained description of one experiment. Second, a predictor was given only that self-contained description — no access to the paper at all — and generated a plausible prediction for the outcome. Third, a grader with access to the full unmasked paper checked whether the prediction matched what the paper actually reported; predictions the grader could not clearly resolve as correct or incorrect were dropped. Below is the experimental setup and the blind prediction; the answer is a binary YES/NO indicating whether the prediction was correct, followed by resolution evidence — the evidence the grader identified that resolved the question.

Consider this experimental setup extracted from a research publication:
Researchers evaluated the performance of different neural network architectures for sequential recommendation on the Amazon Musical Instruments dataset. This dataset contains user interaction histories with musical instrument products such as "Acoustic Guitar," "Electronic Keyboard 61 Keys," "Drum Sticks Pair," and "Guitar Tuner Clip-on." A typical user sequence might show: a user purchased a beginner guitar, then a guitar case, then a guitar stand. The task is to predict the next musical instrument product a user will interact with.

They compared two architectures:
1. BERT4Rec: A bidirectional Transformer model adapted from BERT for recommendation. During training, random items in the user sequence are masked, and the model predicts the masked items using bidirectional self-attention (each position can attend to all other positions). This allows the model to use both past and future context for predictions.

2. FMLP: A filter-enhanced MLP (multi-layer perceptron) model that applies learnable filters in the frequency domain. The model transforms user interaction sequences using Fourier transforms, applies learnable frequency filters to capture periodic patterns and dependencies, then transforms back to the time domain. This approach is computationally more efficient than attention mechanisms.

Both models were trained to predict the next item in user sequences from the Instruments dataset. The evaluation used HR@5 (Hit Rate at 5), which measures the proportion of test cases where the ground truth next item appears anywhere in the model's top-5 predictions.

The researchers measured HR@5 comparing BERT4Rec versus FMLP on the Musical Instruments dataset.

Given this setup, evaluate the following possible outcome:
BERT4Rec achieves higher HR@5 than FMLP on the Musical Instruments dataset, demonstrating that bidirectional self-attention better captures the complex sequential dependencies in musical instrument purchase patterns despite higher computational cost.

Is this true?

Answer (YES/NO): NO